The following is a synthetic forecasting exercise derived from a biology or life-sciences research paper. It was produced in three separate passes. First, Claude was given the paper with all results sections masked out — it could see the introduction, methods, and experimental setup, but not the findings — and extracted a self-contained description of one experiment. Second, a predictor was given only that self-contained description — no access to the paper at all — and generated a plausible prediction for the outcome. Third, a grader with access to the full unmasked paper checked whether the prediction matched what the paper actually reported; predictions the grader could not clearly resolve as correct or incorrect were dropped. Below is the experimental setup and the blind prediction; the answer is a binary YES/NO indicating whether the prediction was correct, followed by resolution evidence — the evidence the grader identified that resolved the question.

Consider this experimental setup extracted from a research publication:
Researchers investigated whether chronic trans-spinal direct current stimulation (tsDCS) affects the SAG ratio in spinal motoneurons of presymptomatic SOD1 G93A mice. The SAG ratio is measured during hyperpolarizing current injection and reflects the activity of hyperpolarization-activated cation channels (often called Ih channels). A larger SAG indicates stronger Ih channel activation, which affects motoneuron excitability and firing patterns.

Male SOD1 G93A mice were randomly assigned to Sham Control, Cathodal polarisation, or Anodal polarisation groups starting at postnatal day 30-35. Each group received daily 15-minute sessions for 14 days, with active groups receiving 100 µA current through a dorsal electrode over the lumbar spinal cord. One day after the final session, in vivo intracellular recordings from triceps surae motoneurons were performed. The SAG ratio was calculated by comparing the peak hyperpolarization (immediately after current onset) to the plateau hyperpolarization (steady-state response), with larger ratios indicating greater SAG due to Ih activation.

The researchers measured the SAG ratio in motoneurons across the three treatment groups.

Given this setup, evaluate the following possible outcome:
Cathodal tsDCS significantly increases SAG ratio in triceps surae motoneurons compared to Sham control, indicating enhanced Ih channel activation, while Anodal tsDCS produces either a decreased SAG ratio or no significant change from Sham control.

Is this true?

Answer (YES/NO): NO